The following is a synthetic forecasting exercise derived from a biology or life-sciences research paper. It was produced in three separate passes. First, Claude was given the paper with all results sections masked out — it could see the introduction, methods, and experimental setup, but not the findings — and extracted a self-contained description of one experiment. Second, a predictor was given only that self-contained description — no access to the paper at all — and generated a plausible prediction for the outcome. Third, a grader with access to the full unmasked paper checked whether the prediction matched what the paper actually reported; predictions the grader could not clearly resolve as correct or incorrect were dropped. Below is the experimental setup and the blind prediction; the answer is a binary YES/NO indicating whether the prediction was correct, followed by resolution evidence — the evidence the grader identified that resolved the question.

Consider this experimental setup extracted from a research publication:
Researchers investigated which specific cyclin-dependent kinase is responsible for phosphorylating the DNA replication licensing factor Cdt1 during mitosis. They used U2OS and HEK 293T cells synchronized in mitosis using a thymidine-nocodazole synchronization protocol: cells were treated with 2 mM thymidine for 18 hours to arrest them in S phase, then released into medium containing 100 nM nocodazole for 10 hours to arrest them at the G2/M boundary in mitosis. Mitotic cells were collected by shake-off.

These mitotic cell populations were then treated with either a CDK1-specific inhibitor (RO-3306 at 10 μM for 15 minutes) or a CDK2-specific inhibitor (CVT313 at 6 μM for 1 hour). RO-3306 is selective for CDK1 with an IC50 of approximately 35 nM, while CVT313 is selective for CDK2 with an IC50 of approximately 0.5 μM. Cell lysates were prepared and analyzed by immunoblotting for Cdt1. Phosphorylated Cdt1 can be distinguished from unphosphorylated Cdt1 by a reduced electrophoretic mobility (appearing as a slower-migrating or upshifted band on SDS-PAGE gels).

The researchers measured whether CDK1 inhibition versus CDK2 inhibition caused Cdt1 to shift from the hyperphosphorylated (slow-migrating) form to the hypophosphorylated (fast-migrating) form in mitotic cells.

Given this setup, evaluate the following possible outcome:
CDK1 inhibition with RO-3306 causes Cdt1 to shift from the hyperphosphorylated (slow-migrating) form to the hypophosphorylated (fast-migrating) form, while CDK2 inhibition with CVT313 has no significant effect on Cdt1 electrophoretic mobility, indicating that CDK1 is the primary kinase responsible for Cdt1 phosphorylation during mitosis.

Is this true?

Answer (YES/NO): YES